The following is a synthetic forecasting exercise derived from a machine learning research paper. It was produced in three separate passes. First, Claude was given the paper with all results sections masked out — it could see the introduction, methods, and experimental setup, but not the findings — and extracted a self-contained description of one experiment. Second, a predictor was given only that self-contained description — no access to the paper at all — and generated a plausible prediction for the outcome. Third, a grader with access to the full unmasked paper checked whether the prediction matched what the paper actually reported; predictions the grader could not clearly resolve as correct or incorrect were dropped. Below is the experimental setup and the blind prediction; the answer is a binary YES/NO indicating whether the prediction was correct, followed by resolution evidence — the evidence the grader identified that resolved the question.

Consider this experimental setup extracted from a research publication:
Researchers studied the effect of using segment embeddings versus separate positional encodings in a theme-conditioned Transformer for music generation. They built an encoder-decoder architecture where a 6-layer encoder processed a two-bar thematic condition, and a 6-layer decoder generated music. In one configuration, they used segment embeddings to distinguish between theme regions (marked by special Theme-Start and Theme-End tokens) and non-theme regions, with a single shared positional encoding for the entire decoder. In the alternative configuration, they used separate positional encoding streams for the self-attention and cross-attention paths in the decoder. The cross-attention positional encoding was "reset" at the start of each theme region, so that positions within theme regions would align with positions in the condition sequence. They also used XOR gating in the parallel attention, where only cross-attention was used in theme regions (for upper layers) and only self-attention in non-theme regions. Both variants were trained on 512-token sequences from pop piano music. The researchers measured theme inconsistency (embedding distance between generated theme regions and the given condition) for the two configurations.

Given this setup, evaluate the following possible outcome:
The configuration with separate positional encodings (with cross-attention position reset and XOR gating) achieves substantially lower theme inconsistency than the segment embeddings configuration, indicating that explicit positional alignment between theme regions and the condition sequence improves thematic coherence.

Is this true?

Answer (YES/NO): YES